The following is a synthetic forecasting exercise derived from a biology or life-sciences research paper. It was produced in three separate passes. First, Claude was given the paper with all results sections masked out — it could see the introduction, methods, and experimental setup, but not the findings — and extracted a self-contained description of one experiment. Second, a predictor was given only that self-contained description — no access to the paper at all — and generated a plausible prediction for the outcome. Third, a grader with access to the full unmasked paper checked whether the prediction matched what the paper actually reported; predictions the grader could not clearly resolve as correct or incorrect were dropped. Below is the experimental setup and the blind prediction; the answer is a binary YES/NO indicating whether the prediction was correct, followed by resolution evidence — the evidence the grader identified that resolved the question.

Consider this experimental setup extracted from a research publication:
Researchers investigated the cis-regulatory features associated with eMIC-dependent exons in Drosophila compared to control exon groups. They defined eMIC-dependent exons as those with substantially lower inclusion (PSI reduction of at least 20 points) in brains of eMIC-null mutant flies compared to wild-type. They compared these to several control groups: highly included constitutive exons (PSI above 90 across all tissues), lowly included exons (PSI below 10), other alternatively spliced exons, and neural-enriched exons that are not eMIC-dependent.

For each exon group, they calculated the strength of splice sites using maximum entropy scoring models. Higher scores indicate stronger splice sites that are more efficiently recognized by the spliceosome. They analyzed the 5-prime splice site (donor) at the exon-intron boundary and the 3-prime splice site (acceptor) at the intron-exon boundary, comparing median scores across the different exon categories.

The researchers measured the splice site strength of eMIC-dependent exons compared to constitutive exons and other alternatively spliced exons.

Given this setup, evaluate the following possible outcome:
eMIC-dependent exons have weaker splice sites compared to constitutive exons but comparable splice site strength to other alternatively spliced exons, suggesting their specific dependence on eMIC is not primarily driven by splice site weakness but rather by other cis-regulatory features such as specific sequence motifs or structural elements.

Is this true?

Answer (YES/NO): NO